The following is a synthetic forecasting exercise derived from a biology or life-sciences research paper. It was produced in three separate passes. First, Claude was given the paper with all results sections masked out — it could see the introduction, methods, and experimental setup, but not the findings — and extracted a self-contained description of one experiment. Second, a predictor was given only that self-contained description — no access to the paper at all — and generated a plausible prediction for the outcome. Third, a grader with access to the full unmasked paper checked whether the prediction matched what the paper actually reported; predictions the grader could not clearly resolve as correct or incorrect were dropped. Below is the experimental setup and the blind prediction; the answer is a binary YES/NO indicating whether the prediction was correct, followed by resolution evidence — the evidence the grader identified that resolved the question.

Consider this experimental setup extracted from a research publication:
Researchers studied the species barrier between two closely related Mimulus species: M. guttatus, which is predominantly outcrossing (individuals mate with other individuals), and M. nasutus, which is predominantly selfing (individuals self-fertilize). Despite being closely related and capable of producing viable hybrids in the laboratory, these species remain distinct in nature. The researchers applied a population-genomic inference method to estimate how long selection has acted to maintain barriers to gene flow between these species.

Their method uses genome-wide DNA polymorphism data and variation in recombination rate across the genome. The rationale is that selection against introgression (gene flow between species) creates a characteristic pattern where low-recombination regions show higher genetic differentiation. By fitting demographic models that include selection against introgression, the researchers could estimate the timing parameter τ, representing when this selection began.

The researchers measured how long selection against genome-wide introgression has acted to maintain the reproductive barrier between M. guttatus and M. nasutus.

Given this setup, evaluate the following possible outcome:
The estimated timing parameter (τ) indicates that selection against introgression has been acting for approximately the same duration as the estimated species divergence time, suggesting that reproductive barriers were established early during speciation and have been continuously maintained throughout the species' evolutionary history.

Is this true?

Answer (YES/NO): NO